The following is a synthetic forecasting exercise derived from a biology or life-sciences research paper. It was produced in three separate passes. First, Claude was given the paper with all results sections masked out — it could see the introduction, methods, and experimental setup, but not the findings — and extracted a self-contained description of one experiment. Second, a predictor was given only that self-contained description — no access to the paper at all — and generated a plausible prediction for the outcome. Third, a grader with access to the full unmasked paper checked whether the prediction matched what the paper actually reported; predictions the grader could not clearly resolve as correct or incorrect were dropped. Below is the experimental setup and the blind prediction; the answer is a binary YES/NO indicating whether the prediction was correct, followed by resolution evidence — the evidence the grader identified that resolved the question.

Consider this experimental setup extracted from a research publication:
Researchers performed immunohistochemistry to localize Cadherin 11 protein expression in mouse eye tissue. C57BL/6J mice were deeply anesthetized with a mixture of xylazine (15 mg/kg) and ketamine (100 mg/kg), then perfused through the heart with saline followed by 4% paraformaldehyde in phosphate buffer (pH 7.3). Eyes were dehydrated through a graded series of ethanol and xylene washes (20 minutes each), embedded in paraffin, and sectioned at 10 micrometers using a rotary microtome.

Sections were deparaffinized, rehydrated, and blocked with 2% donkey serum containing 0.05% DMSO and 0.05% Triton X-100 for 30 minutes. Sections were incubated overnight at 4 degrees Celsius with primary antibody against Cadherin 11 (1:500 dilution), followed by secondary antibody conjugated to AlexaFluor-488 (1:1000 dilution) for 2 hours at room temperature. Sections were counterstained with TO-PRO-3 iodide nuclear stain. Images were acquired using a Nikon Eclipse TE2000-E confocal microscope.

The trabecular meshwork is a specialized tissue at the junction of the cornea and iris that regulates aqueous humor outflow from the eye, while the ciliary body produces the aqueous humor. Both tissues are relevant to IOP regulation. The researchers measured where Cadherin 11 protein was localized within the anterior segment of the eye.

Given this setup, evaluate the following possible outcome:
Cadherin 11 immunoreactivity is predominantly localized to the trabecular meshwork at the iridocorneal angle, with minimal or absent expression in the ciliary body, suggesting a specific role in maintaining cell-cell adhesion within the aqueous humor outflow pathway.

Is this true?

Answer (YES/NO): NO